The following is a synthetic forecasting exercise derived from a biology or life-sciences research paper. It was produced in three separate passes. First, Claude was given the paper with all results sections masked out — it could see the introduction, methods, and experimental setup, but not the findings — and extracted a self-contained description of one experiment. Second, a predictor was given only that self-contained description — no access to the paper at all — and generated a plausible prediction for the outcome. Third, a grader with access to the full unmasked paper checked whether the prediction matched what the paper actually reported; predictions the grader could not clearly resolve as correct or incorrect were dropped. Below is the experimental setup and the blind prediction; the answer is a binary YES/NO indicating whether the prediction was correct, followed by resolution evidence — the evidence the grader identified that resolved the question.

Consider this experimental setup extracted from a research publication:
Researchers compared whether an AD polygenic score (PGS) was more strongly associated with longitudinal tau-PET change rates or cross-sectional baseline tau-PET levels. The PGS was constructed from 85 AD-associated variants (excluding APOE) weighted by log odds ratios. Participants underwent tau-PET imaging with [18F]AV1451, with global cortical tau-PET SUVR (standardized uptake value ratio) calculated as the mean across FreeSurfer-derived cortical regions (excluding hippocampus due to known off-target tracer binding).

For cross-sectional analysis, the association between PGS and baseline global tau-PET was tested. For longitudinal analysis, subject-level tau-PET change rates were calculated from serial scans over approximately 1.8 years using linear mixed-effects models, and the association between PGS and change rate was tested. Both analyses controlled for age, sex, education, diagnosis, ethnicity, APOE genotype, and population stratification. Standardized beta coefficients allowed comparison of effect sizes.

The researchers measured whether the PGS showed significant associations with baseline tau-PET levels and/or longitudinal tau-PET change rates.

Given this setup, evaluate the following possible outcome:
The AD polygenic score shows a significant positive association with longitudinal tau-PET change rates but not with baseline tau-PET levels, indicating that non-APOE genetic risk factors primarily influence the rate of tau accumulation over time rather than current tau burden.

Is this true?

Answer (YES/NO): NO